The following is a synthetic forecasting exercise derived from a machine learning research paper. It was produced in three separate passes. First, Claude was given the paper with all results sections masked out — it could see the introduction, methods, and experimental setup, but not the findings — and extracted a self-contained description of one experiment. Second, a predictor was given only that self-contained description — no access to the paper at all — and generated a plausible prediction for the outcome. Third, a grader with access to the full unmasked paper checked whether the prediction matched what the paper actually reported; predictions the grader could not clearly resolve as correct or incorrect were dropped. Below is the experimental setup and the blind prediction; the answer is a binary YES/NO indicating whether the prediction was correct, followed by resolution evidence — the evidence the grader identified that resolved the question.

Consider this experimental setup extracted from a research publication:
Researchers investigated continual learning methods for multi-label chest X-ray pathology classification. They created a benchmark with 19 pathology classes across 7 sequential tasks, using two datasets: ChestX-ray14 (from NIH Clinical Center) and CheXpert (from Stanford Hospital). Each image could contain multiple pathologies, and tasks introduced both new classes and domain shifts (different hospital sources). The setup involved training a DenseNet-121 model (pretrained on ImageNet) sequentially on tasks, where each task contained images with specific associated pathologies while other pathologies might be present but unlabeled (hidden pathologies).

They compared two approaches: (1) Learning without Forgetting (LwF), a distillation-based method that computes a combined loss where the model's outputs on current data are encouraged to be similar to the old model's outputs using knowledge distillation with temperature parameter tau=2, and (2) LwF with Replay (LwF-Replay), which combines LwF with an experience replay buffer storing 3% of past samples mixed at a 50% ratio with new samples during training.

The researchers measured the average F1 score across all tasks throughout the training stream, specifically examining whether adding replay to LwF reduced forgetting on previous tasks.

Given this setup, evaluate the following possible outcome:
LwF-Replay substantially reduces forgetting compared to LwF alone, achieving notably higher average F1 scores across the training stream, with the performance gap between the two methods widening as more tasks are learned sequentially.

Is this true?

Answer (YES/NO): NO